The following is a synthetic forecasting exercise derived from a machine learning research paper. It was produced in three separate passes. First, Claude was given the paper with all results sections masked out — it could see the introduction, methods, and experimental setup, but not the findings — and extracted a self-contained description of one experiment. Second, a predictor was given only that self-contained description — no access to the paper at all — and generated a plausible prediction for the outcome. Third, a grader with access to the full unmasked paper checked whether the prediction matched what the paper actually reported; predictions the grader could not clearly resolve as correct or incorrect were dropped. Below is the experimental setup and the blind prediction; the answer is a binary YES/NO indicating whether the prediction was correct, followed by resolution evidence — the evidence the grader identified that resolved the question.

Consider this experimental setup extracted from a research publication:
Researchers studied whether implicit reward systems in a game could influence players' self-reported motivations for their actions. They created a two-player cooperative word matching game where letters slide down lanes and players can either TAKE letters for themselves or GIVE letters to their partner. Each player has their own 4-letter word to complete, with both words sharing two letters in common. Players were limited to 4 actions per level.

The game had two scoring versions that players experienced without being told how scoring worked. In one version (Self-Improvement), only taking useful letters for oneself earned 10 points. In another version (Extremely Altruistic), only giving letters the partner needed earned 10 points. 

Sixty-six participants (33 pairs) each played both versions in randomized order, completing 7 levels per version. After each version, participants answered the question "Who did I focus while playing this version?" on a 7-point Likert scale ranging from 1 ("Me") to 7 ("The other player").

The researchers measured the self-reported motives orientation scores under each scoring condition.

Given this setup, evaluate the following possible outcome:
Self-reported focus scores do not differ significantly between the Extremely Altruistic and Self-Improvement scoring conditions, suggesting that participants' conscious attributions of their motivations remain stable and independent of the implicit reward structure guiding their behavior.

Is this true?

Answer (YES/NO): NO